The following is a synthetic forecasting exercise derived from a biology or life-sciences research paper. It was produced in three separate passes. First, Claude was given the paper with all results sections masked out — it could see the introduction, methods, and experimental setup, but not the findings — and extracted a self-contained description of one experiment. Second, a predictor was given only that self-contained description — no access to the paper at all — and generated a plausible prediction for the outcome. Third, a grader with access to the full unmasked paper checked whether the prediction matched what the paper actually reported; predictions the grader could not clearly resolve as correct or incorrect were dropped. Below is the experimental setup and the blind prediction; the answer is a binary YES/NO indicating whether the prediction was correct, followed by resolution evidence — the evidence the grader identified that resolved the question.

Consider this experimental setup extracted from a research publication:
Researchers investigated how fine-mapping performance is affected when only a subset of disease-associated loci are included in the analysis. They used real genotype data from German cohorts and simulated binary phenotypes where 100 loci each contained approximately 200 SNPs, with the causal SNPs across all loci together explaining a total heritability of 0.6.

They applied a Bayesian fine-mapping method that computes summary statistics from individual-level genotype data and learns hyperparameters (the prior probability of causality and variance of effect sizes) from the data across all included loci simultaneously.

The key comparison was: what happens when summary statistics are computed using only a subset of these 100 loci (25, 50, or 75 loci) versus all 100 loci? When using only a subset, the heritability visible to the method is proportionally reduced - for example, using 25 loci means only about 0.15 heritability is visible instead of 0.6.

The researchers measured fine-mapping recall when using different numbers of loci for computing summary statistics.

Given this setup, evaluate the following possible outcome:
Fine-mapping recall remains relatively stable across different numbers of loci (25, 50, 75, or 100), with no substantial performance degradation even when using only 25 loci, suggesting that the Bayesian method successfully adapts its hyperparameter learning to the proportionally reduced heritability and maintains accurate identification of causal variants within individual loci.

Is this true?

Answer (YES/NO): NO